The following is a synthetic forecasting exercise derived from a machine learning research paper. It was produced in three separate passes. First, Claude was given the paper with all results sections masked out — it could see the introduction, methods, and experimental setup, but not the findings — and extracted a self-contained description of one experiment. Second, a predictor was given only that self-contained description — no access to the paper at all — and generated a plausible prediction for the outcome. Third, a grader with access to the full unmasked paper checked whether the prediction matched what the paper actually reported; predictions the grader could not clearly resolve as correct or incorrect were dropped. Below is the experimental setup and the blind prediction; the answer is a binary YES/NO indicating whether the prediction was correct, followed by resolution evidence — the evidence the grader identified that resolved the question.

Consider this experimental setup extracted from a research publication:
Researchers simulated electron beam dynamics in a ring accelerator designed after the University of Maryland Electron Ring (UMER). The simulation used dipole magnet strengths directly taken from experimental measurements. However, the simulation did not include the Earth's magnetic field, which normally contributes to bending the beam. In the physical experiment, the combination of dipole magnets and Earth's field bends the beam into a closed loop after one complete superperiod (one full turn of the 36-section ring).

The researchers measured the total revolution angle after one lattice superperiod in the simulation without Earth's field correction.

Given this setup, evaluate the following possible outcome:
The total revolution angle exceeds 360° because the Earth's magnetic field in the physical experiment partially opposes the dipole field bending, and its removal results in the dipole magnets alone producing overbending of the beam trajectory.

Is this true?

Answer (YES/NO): NO